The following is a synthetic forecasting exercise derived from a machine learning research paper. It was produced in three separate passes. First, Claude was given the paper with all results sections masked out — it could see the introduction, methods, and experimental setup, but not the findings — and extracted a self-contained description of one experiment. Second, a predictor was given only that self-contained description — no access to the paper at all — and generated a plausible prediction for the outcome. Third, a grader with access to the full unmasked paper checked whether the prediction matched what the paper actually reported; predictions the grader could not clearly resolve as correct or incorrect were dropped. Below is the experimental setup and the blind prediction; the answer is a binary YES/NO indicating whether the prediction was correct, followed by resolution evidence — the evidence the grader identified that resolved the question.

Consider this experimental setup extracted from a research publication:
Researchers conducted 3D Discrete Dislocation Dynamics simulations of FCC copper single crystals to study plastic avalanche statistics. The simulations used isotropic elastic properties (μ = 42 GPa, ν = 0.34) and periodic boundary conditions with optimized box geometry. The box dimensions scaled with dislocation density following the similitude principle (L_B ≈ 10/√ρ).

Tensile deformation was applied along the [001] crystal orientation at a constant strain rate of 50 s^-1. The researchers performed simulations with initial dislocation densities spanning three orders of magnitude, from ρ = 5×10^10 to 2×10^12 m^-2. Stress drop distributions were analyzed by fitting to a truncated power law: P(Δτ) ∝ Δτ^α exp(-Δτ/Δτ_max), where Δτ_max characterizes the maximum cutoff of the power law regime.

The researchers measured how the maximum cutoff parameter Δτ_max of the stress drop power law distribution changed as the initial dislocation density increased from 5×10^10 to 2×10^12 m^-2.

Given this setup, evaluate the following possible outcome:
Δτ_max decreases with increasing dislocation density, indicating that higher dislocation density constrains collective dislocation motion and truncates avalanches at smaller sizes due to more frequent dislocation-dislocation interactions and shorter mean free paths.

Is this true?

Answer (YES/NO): YES